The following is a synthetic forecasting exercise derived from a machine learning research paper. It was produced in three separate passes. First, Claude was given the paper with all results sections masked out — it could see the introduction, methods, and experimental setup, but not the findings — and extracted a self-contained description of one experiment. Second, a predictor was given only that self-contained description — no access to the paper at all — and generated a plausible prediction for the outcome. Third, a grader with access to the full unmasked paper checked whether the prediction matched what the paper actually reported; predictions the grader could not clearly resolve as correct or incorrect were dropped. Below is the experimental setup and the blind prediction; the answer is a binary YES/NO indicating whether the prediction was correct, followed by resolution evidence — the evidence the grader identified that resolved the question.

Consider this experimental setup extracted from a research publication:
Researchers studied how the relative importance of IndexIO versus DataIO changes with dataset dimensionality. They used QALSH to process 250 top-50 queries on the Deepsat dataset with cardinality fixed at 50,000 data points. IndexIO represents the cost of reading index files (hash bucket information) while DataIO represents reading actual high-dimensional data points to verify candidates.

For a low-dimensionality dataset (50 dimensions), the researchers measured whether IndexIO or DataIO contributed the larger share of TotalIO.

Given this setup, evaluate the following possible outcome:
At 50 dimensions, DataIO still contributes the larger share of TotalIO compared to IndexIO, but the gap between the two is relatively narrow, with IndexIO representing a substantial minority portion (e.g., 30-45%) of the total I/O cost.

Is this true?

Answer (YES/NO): NO